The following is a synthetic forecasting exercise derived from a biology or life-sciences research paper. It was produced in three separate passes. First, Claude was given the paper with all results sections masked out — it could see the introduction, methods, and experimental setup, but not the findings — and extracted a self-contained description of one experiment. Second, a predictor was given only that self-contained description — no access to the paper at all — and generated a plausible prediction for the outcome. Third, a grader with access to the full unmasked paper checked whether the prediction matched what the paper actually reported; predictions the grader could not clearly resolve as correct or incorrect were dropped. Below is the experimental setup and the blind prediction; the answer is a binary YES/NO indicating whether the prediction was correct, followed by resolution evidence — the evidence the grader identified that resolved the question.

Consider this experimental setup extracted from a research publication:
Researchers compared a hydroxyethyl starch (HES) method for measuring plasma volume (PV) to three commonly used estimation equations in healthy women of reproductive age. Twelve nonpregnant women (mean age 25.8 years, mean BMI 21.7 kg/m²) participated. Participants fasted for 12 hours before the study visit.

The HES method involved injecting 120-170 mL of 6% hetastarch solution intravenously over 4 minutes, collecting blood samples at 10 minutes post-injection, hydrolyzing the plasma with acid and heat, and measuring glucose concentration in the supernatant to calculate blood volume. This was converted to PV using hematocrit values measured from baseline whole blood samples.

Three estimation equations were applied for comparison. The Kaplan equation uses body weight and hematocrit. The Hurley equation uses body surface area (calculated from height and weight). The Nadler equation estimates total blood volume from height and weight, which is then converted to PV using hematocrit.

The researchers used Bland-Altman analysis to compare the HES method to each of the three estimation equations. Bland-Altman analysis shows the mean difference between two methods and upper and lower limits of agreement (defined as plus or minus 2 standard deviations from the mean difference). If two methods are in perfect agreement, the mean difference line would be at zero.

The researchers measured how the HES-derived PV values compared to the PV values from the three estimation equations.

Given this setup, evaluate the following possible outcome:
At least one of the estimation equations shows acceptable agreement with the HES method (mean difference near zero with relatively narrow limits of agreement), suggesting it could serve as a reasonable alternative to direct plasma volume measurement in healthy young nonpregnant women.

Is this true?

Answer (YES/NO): NO